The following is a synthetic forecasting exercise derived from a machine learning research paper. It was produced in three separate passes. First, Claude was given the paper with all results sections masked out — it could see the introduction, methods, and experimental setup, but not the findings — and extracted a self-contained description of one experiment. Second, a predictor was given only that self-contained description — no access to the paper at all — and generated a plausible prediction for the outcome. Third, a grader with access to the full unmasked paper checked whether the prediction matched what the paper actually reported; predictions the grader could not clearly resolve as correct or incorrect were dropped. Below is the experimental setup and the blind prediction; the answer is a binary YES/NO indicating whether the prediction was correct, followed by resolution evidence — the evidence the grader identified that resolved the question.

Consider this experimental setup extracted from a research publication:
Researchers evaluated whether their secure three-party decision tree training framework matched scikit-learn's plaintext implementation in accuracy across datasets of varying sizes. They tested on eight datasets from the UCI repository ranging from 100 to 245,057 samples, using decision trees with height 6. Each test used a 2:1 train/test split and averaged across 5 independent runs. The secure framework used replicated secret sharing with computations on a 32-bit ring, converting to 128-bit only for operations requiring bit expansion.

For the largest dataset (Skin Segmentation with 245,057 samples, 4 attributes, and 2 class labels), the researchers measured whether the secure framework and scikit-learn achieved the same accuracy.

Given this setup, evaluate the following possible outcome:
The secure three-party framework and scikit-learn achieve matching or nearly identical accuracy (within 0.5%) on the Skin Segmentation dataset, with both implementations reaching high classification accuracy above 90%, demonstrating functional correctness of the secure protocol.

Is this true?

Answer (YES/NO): YES